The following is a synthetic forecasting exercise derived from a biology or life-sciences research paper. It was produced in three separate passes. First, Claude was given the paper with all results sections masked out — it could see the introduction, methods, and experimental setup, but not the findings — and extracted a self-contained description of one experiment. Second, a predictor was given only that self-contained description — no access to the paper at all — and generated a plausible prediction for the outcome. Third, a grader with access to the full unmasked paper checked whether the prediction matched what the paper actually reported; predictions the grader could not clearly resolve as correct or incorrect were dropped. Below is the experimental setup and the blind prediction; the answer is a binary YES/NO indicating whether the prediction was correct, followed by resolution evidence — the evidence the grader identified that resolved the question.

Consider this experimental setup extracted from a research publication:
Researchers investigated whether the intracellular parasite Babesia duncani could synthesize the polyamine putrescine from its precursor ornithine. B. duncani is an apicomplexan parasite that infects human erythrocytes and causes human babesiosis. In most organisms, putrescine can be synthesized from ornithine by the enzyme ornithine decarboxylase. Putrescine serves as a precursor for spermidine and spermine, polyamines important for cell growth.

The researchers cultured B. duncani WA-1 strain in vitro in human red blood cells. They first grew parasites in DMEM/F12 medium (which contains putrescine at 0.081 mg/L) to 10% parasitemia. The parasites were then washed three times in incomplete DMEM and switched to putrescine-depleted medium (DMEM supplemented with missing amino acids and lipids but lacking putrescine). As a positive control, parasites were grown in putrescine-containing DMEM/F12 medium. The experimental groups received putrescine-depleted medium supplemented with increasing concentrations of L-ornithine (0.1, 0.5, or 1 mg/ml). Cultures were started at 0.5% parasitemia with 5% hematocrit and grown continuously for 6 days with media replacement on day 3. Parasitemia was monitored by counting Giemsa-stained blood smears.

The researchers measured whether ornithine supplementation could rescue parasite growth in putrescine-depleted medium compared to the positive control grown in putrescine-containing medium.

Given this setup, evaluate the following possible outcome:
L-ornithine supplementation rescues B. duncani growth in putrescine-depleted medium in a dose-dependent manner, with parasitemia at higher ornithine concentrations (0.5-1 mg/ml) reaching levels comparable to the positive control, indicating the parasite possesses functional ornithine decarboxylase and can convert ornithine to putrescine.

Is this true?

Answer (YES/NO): NO